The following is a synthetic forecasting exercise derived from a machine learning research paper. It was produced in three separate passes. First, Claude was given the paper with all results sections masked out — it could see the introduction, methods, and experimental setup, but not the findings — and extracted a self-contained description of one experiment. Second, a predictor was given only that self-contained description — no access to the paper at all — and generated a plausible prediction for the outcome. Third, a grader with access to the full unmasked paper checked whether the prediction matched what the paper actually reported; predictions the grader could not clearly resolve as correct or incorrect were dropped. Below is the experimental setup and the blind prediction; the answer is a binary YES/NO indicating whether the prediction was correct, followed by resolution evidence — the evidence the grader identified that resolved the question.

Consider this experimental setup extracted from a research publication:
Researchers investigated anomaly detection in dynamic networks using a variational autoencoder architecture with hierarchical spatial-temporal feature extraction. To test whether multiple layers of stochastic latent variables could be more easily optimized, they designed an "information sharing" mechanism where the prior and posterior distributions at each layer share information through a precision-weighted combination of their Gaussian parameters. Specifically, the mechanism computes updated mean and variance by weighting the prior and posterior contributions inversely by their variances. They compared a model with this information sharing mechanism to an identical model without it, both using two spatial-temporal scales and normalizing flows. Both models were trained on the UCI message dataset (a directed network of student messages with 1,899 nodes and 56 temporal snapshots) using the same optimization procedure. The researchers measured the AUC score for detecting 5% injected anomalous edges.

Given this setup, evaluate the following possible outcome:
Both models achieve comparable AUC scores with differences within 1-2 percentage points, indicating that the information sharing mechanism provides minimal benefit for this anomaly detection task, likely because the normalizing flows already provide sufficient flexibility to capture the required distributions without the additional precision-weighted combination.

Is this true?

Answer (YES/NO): NO